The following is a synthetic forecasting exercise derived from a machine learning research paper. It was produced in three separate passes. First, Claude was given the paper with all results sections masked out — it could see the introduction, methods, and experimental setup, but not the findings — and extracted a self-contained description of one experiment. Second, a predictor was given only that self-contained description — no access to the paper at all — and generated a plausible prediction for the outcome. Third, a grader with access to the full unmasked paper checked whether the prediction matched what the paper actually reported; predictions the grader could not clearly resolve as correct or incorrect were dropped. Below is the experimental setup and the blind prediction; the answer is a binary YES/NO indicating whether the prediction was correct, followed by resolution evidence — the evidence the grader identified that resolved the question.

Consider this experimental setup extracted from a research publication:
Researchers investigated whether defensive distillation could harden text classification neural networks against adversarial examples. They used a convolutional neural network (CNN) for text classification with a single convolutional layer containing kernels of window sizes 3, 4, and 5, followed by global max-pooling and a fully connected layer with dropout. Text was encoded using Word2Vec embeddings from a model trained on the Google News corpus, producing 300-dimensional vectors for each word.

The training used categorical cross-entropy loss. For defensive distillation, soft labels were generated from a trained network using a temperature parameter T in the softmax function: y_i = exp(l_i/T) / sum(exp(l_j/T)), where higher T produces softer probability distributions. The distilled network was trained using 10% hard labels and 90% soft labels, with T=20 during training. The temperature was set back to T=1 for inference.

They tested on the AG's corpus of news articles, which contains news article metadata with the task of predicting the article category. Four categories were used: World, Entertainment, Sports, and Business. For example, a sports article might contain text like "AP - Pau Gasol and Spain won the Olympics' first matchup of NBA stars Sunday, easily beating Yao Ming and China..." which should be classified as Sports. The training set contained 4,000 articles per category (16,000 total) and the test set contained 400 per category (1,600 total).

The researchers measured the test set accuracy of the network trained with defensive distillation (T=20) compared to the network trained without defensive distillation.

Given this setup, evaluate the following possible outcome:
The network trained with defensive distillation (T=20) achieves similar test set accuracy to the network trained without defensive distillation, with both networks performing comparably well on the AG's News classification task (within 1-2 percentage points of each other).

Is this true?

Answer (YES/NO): NO